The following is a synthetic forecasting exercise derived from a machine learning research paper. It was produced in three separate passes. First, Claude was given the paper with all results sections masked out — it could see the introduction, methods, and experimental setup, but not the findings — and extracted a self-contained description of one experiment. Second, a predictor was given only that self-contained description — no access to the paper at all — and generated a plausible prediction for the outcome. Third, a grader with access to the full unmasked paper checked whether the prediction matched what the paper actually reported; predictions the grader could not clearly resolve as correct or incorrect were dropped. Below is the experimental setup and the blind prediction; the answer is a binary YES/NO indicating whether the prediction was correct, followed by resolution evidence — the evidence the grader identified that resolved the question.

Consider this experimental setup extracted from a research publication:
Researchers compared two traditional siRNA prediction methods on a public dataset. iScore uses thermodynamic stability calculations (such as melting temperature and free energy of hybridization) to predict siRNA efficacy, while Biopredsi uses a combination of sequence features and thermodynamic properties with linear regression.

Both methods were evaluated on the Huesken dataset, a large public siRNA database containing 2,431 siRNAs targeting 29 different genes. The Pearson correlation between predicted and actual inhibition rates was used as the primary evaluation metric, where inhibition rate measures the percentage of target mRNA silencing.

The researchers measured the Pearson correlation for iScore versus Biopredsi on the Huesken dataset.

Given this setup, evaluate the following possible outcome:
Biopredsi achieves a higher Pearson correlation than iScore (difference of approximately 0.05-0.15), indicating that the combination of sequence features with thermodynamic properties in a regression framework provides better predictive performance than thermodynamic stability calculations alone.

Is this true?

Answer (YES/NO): NO